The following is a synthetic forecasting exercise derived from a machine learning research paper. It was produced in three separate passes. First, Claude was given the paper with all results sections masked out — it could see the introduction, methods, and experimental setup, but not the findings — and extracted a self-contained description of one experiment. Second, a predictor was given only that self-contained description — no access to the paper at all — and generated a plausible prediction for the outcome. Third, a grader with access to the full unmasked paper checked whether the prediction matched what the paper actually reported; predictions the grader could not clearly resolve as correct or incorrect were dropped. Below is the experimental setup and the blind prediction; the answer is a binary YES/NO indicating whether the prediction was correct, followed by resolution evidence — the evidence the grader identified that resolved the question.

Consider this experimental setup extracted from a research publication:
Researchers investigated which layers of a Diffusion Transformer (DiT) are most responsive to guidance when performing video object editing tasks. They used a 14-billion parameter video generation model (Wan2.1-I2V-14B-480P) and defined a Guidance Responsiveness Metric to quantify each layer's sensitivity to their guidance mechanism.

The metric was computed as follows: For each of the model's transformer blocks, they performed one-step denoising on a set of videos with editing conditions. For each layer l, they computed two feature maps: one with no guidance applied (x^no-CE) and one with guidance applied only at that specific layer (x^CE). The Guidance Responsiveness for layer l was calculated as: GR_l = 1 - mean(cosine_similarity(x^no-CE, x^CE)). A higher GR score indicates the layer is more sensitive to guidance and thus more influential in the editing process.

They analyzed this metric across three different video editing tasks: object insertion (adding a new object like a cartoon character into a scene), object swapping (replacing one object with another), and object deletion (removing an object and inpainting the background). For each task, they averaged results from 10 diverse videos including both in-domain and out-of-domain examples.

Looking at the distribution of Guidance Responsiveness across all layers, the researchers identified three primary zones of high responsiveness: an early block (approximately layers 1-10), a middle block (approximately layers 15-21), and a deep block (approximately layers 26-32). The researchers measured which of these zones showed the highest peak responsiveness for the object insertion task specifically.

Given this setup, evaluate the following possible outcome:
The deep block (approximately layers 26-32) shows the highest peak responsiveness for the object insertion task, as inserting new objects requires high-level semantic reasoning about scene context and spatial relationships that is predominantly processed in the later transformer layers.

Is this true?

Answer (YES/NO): NO